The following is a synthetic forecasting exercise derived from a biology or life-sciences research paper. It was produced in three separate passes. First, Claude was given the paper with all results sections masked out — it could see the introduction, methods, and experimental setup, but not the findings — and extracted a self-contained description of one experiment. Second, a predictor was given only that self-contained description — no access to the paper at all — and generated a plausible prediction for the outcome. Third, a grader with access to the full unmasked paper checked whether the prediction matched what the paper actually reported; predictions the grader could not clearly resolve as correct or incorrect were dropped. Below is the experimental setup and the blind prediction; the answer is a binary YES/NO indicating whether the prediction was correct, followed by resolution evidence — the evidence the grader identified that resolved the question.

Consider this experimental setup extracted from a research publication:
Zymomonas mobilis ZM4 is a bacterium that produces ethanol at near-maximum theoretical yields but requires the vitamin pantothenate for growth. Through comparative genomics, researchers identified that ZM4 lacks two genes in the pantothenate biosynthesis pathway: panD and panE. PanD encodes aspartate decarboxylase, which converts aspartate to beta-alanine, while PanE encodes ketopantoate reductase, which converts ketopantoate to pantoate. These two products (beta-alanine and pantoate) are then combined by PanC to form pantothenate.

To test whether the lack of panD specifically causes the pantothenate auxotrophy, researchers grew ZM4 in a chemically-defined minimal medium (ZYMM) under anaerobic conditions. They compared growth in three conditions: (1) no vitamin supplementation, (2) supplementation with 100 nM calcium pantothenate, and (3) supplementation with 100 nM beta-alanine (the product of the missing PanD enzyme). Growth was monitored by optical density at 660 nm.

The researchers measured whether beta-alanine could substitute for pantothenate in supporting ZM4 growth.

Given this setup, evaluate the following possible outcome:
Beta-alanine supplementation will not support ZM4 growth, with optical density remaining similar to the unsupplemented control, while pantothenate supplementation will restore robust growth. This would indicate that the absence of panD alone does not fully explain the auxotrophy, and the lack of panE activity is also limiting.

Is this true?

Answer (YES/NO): NO